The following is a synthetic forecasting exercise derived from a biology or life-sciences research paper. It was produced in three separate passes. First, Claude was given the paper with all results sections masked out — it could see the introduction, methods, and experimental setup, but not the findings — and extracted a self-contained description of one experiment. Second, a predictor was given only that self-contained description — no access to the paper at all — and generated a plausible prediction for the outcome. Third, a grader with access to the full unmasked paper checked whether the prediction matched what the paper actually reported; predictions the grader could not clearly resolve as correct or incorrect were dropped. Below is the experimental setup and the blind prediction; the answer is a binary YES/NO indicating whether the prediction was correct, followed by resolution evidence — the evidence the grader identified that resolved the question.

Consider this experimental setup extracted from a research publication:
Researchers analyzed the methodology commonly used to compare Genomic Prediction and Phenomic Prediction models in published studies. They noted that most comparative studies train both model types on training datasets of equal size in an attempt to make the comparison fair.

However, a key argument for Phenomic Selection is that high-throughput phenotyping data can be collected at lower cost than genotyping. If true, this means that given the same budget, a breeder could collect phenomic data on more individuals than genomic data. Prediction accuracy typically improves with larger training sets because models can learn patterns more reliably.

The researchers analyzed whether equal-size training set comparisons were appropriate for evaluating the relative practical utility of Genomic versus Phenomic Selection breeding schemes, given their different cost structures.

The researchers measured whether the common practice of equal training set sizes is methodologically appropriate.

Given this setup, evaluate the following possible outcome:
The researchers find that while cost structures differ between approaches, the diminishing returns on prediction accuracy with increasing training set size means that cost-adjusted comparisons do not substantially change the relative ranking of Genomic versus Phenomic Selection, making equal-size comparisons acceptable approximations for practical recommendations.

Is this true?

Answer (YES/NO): NO